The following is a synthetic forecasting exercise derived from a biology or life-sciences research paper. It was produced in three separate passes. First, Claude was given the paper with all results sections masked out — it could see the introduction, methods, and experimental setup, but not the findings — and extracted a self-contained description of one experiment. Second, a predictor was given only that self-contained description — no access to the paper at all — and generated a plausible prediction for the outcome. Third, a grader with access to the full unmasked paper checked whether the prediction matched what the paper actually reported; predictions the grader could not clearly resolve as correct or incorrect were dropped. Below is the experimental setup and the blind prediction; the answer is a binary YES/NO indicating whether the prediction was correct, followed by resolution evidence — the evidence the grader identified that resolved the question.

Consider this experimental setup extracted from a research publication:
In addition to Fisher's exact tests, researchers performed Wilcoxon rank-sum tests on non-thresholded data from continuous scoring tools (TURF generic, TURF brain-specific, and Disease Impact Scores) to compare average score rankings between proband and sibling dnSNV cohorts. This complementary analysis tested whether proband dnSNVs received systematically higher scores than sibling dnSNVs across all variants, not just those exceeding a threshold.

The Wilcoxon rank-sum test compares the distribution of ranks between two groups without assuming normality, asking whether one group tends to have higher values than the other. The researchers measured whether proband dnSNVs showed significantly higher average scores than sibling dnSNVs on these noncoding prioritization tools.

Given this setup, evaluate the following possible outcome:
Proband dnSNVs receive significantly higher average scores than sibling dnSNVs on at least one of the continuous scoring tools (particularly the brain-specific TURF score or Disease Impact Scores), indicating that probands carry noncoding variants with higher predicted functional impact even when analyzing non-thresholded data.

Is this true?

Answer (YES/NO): NO